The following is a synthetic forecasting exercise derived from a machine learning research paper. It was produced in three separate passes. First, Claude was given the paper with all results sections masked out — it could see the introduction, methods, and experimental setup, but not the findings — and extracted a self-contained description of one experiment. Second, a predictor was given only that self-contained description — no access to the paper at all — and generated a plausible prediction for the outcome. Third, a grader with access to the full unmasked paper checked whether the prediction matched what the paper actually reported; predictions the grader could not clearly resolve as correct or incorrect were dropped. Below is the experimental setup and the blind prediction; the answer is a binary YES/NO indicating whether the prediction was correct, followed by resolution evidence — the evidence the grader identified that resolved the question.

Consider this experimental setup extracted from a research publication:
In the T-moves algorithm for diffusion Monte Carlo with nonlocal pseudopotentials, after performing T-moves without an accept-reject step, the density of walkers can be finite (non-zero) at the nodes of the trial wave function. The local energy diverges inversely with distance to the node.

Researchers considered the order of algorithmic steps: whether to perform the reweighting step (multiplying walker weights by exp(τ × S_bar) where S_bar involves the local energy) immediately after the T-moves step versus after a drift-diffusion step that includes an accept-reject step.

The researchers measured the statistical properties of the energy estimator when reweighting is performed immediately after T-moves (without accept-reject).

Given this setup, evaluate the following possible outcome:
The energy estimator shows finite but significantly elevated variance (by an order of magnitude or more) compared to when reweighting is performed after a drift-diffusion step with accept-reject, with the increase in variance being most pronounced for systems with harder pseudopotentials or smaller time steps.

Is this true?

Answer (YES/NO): NO